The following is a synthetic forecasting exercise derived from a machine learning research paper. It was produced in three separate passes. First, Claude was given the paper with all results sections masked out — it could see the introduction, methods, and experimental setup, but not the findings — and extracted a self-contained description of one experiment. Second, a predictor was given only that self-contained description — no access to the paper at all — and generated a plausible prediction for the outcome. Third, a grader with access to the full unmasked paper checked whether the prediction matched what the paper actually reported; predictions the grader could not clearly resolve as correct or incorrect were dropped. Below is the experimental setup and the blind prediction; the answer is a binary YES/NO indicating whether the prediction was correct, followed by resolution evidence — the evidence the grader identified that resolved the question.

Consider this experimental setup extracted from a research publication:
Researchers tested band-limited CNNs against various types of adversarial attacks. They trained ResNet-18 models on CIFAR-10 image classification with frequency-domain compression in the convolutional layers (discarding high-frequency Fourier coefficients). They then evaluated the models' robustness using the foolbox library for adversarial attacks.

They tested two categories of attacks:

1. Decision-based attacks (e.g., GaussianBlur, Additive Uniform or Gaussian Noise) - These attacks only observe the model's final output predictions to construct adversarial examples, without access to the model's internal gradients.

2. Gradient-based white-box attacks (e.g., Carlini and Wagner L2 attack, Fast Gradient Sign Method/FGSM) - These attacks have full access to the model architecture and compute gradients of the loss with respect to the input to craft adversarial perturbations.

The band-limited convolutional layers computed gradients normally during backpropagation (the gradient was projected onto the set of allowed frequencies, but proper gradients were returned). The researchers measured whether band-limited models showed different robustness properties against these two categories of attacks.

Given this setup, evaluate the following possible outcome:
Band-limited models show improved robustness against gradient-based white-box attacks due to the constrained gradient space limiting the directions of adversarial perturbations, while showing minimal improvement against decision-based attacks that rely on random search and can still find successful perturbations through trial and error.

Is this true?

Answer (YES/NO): NO